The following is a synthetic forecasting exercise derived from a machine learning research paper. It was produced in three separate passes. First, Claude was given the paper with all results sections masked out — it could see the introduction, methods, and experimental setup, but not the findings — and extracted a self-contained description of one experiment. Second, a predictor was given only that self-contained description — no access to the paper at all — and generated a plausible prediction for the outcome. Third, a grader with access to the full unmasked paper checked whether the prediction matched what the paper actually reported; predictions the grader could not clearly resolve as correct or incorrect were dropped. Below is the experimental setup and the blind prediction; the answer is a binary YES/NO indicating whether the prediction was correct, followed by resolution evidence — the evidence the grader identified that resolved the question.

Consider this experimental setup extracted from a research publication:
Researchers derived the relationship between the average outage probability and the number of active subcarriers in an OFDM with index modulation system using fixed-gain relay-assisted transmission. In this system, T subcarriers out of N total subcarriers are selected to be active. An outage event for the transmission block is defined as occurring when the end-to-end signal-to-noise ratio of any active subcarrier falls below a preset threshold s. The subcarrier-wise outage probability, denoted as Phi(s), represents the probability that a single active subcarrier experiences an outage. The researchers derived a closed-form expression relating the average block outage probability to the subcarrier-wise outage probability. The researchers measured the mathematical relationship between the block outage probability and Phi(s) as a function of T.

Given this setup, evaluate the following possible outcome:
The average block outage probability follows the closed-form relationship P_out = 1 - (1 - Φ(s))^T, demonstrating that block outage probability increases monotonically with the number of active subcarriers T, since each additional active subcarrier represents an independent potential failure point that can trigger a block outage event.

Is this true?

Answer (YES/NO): YES